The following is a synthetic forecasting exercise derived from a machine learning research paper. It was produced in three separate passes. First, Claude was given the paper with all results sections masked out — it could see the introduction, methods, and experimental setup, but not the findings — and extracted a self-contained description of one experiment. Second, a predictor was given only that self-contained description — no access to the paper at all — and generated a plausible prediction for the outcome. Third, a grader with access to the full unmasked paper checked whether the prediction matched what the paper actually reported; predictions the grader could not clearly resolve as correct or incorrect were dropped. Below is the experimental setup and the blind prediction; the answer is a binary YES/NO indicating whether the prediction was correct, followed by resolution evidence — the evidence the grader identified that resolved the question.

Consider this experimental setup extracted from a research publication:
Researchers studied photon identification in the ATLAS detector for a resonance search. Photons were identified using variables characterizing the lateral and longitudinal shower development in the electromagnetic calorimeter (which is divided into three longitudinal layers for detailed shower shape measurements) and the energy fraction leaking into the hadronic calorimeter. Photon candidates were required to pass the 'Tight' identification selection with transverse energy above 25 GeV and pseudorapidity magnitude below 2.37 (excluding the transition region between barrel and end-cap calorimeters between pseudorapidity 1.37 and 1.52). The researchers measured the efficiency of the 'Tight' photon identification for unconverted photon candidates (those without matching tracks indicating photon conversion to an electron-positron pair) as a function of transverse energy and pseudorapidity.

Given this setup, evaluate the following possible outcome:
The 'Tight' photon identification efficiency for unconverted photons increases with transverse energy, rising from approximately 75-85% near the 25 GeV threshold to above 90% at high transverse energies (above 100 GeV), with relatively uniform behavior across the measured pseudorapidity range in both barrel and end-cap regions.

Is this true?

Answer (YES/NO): NO